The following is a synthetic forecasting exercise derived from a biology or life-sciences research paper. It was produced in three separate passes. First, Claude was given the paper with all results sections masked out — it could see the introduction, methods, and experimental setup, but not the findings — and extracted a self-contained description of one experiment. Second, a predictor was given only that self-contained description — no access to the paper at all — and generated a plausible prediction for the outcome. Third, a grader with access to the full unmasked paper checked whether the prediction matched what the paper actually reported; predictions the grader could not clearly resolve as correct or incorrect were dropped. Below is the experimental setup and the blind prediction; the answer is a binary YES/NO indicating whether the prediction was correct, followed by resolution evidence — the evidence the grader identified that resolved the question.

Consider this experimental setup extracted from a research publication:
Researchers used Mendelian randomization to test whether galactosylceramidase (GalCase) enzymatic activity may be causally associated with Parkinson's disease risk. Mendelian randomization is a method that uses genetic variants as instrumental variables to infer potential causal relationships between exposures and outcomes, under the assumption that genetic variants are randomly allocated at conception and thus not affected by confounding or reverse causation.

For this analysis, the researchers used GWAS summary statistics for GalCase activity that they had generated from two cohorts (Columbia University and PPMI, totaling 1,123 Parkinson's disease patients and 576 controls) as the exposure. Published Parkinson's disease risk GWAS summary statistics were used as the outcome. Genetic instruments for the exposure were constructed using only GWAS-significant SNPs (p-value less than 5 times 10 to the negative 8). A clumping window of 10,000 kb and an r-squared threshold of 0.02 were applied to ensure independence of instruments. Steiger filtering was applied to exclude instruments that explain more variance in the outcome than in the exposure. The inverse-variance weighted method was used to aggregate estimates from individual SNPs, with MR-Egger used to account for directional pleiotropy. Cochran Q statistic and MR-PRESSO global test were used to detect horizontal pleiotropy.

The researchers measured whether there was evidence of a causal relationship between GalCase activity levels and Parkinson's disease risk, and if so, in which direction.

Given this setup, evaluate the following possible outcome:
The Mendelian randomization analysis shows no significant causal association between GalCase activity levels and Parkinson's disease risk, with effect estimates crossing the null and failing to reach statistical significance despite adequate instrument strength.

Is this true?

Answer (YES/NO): NO